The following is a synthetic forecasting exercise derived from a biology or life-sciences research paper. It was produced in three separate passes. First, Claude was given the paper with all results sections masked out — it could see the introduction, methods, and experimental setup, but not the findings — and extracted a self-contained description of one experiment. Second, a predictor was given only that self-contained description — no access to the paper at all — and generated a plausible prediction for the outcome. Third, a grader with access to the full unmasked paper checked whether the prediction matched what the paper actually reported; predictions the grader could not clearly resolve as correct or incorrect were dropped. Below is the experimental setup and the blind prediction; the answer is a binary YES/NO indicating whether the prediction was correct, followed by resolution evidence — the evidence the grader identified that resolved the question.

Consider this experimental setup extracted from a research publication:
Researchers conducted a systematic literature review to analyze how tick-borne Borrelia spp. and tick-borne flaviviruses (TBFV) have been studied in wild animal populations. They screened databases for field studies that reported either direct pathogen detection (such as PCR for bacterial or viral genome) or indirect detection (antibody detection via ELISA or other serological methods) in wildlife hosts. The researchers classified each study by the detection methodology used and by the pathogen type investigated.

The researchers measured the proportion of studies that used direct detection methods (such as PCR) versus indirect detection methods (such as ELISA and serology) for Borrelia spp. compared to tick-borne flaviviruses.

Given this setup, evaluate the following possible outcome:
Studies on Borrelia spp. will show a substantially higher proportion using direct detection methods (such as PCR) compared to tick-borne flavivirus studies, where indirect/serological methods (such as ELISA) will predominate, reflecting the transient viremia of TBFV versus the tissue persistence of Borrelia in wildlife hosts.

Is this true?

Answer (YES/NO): YES